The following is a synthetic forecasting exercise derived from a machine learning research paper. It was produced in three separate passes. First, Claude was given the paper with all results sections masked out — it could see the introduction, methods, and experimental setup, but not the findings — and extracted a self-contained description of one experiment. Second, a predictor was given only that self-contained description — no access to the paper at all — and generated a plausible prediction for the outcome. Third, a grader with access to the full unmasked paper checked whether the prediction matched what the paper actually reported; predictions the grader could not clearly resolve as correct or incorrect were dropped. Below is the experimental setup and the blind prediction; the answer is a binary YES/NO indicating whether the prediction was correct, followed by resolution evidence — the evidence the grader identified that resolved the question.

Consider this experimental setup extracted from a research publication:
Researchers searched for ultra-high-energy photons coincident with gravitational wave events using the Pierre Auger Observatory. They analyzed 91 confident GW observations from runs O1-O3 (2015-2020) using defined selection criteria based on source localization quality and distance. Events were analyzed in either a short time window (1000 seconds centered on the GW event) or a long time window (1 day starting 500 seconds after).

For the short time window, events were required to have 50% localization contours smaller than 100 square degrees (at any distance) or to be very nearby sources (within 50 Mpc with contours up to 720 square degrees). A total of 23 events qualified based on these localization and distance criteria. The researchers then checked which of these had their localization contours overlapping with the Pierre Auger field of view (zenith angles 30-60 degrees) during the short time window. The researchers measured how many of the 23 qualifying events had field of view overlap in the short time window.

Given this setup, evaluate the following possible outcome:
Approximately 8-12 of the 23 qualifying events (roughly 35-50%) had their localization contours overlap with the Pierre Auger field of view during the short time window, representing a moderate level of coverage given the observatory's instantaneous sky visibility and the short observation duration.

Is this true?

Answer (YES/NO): NO